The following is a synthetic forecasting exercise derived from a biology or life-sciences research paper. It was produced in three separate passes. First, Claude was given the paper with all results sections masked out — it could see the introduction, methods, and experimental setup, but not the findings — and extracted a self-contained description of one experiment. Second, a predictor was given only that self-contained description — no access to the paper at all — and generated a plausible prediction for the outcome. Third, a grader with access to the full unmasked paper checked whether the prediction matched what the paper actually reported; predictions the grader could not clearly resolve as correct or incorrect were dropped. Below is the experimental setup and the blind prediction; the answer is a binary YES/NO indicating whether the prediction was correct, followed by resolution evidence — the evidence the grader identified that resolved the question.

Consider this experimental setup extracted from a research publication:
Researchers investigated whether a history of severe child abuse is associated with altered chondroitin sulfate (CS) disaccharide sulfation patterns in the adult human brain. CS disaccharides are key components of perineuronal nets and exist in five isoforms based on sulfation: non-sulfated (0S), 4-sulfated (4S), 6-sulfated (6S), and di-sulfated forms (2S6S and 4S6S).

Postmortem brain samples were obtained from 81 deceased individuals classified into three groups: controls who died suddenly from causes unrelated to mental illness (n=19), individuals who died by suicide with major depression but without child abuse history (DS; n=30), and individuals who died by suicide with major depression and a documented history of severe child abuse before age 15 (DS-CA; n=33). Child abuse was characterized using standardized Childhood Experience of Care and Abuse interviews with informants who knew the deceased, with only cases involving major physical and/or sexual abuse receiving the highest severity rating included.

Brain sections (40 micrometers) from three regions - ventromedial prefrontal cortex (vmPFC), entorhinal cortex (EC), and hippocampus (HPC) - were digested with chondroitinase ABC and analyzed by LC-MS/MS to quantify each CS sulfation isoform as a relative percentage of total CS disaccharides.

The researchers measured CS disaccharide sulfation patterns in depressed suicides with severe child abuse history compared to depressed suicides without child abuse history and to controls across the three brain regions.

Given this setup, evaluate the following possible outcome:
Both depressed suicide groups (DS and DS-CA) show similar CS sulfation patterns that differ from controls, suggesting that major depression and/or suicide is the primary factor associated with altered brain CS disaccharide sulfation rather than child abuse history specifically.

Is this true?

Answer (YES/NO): NO